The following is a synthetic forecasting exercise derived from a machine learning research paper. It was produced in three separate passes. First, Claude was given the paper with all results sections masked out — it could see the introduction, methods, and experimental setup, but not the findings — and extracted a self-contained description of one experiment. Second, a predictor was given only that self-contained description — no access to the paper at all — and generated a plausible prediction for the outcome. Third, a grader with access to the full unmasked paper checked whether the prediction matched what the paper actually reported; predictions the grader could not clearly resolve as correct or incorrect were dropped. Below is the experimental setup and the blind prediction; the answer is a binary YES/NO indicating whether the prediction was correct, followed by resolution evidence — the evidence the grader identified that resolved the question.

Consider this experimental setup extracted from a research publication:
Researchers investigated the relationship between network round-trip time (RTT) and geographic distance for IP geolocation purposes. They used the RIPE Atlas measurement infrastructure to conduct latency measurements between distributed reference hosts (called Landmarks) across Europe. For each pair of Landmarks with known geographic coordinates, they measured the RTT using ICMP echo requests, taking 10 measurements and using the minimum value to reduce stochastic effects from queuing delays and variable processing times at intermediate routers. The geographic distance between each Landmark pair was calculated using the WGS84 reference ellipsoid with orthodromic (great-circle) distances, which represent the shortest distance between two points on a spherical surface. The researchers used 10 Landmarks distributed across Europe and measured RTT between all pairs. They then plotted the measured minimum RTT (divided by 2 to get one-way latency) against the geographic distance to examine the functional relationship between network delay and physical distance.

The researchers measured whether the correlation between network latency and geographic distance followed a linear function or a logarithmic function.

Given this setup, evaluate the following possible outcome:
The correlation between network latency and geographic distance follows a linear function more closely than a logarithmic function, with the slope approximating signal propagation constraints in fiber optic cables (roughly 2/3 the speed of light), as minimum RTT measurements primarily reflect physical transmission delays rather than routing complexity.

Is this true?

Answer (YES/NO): NO